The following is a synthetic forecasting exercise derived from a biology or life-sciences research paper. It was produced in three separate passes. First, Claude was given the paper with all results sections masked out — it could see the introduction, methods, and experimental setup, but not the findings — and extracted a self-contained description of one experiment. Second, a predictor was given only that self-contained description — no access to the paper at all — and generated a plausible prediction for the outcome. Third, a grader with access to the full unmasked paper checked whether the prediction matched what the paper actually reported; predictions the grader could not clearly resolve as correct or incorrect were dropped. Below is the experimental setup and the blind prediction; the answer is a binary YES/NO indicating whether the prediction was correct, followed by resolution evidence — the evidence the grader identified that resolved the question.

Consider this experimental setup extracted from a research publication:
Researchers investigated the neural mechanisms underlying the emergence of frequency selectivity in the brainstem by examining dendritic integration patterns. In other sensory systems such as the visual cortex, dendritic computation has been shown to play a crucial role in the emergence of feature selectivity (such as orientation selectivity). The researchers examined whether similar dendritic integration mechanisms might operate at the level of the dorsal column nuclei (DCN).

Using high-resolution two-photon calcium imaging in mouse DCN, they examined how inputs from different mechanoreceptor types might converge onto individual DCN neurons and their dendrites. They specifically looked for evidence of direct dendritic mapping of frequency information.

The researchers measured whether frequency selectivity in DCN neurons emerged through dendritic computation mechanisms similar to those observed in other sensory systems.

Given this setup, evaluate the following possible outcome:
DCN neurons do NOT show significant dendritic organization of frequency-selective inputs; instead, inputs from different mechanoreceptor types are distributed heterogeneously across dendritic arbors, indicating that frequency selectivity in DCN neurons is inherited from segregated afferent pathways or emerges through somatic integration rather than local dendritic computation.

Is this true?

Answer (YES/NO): NO